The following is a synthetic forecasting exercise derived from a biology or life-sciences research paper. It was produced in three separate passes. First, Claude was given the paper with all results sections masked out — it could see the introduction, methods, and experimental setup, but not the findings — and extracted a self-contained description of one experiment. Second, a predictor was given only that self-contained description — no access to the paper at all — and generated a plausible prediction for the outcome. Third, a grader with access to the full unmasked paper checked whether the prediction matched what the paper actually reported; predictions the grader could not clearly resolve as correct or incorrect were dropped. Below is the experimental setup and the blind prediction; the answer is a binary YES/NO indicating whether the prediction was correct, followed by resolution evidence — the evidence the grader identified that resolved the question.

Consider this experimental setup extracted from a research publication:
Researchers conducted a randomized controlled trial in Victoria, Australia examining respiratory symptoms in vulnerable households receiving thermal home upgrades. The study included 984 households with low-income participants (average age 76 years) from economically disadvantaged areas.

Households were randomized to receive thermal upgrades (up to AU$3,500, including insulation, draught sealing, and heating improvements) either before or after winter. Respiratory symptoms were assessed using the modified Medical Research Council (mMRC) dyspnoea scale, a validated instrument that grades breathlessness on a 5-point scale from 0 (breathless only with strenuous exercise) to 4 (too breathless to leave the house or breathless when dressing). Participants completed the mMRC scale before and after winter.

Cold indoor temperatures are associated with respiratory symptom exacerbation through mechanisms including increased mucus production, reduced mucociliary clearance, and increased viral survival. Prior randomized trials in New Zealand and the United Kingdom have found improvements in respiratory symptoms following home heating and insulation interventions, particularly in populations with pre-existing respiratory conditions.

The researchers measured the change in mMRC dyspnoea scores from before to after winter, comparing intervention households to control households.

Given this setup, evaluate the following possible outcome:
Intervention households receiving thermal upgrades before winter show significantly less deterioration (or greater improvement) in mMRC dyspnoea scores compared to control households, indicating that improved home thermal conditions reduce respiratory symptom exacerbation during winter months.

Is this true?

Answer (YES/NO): YES